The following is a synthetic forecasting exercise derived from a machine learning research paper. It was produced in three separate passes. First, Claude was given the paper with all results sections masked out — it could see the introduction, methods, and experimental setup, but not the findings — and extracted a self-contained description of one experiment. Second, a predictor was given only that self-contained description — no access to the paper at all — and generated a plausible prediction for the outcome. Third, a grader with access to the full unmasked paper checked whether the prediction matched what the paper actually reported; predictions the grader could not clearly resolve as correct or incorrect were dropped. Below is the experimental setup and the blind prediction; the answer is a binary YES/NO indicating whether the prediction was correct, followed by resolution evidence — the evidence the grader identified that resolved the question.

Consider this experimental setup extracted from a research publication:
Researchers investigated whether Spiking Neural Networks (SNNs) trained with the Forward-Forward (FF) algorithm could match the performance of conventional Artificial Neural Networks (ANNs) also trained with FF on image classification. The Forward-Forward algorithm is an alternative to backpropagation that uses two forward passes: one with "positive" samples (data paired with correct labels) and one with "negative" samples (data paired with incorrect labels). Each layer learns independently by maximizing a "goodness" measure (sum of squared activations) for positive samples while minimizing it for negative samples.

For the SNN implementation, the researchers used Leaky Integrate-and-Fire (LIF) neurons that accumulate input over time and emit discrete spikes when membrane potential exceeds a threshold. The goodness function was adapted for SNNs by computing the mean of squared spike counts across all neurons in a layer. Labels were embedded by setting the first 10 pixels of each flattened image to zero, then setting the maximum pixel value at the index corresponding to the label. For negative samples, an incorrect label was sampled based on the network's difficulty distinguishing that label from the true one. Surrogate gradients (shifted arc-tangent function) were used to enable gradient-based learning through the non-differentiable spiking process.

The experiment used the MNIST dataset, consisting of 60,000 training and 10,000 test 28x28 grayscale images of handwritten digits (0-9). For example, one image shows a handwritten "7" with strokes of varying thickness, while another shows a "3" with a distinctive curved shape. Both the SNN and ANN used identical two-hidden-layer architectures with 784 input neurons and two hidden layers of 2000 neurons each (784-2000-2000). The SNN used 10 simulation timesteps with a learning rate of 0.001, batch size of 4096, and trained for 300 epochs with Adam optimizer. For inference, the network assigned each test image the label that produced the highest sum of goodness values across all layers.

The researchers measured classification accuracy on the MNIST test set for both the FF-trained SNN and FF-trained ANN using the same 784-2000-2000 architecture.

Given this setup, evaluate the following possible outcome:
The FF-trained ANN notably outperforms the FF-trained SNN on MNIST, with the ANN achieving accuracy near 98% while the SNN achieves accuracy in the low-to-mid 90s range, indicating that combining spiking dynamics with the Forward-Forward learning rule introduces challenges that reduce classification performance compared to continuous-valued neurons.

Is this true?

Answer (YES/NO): NO